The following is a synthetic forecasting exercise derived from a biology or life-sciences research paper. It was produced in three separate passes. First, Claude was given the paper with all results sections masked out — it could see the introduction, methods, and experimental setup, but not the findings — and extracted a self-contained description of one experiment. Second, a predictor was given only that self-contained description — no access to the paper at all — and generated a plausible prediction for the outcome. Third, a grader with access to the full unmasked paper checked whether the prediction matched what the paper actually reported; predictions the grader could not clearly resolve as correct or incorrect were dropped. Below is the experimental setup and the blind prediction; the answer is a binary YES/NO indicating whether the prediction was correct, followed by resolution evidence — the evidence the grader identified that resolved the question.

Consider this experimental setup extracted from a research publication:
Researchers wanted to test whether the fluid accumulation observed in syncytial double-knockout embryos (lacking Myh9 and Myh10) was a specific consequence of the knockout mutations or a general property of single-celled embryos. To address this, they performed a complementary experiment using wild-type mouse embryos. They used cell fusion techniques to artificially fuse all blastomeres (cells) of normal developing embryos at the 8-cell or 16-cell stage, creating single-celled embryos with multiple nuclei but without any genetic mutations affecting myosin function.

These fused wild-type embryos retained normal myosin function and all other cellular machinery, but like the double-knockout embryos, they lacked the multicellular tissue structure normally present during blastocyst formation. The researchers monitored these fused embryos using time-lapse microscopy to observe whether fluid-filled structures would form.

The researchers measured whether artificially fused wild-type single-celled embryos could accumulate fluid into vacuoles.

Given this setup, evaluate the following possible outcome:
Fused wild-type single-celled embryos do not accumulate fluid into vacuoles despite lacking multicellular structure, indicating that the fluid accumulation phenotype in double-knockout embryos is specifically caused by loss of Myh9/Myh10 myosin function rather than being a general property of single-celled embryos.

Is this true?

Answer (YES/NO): NO